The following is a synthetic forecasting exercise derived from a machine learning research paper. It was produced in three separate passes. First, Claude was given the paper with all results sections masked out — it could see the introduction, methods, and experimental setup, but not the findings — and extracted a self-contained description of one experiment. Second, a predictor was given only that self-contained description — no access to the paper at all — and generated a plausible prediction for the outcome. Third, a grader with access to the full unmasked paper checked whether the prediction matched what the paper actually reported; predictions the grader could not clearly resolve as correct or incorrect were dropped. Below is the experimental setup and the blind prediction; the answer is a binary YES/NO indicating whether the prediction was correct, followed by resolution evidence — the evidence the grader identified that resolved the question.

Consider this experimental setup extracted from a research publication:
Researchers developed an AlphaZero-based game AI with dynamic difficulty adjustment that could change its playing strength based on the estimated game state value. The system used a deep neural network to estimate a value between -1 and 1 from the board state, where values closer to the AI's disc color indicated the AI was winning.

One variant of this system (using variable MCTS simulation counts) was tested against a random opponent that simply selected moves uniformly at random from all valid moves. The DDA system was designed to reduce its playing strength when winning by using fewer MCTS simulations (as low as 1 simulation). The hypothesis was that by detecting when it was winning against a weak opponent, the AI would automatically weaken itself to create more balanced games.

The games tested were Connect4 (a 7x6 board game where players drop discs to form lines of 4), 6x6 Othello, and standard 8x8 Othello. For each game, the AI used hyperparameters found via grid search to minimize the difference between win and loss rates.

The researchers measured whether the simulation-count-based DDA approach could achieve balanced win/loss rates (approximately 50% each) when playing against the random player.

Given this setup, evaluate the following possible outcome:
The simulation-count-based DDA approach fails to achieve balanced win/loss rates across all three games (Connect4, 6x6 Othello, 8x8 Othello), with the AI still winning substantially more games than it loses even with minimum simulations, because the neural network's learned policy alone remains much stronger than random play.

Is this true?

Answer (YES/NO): YES